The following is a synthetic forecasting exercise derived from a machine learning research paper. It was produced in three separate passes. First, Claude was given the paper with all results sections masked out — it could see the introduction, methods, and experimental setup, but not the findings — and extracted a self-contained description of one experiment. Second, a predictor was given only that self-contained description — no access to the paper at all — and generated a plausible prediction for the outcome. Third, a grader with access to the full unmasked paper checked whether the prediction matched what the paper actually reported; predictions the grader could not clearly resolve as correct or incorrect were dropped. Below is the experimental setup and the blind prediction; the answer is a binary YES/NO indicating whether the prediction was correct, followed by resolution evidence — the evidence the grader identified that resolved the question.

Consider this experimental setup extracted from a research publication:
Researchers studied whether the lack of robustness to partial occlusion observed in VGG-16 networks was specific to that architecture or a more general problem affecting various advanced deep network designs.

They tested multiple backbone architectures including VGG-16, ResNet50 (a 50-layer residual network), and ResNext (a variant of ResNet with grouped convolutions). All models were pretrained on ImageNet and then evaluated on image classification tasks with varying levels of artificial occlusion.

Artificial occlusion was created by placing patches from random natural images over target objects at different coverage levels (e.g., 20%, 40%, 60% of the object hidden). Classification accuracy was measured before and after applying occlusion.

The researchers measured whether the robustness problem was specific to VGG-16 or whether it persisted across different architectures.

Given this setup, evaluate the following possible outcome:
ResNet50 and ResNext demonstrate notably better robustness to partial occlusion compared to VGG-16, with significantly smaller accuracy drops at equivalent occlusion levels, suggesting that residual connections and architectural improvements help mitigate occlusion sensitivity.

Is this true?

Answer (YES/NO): NO